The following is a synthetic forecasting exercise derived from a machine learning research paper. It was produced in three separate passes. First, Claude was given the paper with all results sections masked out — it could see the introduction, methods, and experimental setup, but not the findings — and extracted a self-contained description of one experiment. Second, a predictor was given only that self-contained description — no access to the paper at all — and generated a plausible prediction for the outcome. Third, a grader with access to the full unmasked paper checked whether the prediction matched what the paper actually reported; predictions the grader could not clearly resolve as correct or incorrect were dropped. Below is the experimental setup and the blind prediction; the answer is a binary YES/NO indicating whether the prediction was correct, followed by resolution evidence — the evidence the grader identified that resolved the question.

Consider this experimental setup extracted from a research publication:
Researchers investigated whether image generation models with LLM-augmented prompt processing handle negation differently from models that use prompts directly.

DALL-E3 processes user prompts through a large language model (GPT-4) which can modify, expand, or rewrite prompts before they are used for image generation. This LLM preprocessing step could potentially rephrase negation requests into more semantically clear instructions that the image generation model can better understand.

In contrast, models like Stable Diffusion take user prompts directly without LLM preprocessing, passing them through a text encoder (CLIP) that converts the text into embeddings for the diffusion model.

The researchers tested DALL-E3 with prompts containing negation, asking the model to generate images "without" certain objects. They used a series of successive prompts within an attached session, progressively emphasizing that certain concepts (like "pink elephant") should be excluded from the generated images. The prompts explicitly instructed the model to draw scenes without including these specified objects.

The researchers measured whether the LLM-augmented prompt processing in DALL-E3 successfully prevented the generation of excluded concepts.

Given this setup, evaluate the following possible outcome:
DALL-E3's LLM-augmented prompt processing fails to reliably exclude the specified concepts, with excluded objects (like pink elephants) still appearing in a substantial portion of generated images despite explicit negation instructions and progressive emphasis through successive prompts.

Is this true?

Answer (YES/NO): YES